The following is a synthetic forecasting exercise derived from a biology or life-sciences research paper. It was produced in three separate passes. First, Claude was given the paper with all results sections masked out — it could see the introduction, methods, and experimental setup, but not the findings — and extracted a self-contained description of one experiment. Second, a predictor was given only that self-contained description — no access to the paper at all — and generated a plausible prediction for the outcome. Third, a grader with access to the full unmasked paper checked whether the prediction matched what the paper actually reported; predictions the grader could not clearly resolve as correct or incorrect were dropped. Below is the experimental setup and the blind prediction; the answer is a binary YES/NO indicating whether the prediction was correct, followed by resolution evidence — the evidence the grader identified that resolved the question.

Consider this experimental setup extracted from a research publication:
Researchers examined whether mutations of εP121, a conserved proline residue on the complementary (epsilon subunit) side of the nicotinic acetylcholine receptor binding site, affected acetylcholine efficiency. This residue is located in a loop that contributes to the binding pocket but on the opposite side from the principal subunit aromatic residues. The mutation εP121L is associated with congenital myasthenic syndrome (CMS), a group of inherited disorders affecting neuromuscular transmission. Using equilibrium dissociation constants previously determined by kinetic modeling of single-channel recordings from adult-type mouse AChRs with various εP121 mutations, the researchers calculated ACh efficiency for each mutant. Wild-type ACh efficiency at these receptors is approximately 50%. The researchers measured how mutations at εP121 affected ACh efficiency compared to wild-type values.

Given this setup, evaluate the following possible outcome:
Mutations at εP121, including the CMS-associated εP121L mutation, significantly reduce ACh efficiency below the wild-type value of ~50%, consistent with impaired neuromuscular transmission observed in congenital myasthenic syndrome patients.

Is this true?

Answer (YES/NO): NO